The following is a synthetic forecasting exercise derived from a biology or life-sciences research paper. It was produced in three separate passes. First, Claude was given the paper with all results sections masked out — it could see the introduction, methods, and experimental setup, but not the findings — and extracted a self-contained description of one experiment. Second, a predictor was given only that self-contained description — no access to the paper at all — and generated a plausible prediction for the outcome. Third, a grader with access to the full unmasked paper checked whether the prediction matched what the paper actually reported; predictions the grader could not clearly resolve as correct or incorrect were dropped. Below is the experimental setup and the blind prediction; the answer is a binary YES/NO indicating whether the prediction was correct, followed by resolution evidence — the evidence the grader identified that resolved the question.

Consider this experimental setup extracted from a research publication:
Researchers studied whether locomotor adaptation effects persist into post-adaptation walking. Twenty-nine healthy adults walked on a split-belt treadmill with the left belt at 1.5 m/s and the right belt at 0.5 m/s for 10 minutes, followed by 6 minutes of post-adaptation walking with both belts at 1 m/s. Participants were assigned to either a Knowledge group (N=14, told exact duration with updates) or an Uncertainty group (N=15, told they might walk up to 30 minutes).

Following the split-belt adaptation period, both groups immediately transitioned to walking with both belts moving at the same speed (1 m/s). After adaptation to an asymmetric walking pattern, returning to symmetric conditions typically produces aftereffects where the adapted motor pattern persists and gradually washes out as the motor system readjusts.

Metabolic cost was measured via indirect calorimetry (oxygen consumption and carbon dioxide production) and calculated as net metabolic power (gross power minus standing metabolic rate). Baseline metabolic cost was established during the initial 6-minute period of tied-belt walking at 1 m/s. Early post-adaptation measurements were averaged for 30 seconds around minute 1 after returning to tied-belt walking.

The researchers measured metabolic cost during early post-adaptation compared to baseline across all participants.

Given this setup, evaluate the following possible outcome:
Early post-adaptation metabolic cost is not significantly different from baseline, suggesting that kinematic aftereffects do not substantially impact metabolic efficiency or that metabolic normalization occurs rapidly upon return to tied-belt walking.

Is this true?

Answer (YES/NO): NO